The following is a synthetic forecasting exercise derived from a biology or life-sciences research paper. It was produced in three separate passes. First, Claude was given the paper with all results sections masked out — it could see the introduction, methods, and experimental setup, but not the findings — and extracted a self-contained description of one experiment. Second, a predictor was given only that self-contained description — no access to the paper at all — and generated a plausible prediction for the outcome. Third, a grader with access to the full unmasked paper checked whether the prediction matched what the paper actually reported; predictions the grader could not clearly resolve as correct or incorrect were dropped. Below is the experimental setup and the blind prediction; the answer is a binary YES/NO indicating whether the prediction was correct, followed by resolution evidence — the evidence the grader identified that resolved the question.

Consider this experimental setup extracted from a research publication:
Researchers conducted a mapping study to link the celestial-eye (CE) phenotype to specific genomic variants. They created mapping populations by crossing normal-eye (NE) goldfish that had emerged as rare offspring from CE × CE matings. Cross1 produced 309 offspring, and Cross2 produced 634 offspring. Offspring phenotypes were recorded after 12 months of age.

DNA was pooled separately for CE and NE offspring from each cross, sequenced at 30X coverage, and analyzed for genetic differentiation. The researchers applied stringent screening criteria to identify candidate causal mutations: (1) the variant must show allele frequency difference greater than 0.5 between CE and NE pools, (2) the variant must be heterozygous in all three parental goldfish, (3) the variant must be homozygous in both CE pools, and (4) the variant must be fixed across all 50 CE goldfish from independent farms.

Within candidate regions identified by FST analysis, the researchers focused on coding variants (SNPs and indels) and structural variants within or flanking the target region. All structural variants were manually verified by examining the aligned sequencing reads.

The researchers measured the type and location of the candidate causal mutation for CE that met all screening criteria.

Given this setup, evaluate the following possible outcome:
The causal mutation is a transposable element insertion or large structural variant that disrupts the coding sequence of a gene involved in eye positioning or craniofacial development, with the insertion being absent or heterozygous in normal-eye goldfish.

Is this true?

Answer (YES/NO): NO